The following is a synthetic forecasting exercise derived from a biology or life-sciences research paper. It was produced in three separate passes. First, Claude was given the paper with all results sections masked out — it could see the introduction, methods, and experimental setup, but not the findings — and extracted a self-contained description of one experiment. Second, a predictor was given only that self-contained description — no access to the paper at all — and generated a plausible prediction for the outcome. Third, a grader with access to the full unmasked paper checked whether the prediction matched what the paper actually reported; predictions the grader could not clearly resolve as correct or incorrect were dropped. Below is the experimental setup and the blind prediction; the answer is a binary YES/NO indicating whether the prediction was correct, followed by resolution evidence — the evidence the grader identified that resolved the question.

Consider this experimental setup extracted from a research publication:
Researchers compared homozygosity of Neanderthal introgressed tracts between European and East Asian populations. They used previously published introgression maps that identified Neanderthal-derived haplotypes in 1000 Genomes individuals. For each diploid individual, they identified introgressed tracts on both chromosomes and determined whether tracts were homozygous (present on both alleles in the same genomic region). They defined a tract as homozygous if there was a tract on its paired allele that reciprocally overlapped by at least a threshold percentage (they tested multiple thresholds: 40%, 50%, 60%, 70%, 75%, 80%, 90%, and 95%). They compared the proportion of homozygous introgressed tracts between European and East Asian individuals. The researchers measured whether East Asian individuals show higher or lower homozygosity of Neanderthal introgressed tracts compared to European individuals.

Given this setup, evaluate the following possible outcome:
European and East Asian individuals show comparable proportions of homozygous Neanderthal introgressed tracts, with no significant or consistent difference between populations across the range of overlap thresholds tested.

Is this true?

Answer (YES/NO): NO